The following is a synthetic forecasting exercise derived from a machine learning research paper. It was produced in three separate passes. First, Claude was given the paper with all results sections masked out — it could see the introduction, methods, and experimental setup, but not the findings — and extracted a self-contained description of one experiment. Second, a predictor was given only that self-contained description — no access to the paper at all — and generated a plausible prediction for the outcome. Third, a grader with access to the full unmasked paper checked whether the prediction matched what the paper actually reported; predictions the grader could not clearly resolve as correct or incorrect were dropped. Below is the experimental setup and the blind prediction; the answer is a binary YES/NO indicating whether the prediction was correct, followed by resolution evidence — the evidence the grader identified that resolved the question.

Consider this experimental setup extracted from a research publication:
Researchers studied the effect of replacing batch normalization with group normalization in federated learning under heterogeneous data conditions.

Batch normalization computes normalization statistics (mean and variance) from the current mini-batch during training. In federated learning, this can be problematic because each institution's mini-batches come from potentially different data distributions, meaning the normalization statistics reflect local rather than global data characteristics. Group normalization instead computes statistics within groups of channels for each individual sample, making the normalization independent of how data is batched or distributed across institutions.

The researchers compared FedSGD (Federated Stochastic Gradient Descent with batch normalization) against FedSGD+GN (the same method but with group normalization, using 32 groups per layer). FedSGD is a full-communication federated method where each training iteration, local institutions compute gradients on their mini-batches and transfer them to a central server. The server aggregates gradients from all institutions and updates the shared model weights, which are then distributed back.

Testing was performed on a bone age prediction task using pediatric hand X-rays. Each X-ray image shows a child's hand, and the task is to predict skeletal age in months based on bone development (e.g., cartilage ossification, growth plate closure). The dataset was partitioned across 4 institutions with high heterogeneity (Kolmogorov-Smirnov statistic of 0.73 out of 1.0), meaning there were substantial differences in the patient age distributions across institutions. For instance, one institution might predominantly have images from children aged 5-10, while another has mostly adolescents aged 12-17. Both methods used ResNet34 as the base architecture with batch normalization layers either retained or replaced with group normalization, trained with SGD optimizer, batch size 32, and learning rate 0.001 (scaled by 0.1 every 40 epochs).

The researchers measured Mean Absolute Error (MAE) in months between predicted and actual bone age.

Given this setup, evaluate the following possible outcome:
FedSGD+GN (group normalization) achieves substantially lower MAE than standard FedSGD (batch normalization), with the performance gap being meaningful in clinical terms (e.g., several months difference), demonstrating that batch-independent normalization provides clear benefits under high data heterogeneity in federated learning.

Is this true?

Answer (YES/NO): NO